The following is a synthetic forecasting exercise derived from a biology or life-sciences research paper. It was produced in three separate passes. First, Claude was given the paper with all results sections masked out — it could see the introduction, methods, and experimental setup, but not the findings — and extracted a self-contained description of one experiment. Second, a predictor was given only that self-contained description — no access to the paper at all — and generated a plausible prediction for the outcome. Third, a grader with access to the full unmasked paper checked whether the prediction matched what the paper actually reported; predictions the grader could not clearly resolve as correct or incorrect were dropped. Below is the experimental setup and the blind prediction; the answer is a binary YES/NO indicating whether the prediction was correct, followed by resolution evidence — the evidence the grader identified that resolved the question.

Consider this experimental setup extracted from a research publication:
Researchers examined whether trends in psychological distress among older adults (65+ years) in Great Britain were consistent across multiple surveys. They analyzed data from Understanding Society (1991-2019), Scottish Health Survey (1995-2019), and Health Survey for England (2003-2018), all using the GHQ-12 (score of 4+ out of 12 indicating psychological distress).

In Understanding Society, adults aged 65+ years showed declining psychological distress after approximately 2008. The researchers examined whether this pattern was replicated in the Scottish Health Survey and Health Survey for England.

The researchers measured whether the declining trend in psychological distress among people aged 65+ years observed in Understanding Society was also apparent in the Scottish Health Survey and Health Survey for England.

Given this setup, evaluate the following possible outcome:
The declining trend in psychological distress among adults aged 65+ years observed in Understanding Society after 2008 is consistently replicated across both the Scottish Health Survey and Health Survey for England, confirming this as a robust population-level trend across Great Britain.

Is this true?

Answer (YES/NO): NO